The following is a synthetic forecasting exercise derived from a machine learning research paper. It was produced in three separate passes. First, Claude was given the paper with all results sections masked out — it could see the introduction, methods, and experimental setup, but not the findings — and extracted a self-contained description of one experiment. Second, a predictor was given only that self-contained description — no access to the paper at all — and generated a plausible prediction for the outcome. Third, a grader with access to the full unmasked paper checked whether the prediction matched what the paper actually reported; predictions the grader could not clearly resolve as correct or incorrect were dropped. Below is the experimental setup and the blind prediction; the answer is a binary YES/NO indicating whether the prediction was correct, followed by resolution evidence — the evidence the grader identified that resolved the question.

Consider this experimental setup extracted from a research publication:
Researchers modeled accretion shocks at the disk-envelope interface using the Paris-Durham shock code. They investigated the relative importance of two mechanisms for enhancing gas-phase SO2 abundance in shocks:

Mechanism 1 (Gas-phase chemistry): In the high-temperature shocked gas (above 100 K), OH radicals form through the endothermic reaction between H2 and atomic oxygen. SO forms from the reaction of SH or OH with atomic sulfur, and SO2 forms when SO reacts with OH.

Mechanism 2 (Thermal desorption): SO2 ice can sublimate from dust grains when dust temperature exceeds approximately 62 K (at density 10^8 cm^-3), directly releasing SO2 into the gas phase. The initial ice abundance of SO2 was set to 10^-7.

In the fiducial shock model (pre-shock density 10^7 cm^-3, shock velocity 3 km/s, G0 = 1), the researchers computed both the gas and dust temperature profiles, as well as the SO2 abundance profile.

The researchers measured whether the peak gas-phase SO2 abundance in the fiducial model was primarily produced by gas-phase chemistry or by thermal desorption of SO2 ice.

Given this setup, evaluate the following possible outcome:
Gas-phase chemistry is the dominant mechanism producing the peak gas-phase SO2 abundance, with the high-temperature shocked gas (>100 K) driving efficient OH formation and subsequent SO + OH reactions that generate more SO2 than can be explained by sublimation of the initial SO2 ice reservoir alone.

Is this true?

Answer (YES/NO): NO